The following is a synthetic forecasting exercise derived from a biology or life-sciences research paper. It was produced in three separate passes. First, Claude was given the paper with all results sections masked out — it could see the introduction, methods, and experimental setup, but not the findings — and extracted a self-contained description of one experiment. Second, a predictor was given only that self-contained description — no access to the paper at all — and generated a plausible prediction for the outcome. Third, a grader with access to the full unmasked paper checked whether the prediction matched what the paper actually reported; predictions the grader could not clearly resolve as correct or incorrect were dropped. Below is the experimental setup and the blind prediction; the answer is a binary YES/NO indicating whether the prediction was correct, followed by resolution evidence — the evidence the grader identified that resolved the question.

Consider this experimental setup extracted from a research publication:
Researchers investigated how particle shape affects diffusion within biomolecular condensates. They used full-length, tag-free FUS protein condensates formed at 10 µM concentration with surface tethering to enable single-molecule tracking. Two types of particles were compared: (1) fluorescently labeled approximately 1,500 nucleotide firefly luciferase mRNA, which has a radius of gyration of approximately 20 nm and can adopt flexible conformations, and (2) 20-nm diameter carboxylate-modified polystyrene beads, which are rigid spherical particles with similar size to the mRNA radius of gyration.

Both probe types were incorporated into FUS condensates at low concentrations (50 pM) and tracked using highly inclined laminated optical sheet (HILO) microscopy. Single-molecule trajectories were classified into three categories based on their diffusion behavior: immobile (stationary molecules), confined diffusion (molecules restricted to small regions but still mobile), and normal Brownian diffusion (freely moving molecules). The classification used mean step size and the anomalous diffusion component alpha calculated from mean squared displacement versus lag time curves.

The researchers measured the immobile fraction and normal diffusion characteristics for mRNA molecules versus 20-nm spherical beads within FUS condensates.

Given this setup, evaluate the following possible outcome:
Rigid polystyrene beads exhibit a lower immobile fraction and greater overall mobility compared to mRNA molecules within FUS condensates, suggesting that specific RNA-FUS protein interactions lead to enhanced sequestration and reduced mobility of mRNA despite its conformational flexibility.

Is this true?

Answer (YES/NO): NO